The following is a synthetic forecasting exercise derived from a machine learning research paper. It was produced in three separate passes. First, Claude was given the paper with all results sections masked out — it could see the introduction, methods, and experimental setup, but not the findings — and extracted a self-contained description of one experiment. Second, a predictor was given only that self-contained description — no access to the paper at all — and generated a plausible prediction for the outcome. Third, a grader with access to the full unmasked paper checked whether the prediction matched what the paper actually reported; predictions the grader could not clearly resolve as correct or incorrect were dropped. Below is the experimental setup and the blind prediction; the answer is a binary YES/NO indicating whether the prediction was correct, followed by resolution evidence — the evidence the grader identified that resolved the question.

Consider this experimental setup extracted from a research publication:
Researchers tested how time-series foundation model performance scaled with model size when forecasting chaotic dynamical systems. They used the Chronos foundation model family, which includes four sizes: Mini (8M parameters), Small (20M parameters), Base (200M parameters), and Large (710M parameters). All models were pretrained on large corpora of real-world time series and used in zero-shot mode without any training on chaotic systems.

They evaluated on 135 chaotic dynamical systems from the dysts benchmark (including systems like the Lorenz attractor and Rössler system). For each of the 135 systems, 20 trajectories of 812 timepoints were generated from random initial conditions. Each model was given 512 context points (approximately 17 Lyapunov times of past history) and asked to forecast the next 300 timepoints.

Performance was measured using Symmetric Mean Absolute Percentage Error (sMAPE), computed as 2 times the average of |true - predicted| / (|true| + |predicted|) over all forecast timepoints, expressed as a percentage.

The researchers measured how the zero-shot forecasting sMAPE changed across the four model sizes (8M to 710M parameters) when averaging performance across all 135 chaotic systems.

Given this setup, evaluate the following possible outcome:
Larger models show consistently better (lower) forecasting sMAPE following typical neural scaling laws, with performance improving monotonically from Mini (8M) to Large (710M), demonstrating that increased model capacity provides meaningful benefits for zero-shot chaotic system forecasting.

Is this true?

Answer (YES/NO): NO